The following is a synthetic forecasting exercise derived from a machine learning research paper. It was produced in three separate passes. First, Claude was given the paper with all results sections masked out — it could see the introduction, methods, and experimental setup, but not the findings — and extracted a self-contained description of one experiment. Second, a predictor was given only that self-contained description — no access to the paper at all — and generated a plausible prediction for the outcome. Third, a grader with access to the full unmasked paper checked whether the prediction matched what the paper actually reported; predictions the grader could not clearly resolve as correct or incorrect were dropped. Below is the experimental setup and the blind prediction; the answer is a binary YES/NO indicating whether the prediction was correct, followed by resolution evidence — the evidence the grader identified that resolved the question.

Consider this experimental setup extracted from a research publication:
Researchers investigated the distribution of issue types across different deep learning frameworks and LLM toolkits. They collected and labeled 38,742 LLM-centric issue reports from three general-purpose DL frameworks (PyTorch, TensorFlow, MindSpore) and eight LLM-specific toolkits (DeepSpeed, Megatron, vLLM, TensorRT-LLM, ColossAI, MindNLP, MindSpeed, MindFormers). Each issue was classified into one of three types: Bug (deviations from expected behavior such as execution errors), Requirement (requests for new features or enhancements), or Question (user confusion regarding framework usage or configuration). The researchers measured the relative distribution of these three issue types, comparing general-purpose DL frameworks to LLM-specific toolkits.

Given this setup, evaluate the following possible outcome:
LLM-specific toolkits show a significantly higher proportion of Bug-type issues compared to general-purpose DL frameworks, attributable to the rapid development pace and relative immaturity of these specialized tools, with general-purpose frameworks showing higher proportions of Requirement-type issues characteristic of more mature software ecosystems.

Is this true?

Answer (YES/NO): NO